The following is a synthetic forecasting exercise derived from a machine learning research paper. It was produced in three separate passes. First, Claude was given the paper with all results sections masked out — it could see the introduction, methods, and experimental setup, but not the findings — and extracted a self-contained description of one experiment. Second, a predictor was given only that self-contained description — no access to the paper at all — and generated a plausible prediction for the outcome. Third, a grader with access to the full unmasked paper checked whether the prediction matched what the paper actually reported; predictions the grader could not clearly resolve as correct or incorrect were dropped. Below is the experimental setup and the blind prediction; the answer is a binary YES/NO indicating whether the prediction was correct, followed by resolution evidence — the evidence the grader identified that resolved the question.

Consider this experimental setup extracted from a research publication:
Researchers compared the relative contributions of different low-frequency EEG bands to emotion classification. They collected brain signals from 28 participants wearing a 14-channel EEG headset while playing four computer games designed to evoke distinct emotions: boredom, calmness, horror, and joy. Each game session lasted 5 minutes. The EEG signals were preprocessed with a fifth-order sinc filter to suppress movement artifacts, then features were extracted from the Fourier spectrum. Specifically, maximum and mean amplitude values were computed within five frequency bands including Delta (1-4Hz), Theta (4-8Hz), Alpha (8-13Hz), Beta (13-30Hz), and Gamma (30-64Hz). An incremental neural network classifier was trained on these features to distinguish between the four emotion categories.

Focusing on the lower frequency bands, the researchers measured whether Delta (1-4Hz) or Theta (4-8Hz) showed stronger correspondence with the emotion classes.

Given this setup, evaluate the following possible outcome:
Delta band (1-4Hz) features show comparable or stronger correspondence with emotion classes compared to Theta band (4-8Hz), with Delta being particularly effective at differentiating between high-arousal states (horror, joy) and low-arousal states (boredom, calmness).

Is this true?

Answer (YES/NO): NO